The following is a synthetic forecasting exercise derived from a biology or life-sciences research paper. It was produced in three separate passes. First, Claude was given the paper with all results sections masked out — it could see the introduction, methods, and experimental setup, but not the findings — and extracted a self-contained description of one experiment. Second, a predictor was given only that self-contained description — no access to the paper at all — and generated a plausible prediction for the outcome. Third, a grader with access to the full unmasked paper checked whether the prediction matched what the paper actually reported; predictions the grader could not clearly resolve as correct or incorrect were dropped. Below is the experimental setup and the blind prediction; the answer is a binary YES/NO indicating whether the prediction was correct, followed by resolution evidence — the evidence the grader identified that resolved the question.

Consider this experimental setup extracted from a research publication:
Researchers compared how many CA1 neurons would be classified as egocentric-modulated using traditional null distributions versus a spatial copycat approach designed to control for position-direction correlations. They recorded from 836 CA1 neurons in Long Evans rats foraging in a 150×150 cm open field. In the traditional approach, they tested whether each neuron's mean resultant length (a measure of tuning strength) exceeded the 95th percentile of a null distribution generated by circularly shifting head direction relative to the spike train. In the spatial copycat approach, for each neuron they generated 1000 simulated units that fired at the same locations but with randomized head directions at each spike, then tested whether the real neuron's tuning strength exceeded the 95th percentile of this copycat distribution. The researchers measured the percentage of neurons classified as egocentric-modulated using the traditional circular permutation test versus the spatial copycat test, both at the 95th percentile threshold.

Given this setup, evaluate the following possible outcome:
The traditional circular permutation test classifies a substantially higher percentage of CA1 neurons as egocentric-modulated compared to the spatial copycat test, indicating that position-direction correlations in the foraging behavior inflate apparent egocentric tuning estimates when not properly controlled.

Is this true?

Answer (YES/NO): YES